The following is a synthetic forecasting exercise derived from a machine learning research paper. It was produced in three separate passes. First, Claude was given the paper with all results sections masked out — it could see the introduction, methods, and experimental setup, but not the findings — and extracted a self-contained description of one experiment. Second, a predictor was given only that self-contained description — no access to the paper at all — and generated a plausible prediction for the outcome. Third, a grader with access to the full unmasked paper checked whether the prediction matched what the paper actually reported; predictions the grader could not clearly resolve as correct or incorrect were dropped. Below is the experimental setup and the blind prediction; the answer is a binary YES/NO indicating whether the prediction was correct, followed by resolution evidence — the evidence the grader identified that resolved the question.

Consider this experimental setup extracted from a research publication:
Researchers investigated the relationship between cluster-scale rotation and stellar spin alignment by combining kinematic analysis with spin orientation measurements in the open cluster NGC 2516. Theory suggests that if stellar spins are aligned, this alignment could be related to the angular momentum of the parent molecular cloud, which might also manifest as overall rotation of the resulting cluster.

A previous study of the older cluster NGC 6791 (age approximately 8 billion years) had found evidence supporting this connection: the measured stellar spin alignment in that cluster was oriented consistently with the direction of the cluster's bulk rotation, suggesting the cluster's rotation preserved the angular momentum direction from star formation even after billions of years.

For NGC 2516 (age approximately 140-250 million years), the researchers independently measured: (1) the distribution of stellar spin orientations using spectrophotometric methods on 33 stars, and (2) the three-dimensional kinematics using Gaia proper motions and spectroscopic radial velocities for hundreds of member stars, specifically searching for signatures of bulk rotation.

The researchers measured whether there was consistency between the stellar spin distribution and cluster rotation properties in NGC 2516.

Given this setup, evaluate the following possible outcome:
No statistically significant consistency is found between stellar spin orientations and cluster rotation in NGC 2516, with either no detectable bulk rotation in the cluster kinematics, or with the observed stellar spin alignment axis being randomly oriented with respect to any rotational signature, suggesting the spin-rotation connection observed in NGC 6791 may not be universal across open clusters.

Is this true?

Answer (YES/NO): YES